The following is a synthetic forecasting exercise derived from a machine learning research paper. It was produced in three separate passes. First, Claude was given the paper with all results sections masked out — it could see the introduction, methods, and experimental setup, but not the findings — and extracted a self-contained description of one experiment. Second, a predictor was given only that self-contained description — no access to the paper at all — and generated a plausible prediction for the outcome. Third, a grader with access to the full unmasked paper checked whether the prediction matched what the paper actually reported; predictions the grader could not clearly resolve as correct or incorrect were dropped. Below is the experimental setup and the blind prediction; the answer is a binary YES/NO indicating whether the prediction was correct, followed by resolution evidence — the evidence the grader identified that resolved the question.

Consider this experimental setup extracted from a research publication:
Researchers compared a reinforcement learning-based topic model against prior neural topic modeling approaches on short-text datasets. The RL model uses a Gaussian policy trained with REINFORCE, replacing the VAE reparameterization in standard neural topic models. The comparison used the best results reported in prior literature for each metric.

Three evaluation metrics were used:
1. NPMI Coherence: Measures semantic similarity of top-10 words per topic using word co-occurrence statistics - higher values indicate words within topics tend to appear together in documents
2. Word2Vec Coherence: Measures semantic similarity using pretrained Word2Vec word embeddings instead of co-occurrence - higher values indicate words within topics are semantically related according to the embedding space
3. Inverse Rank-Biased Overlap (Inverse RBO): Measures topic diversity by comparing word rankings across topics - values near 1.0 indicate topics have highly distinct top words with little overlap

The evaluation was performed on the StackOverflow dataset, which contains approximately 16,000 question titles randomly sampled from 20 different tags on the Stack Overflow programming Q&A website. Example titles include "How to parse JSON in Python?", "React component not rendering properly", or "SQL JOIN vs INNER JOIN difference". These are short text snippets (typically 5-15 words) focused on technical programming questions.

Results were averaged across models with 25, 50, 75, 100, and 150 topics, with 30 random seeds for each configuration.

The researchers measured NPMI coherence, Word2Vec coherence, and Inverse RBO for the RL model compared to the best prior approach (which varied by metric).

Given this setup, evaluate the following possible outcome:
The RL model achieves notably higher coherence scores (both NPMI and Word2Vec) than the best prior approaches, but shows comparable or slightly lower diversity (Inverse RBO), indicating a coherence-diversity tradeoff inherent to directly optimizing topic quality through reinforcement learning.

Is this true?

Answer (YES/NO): NO